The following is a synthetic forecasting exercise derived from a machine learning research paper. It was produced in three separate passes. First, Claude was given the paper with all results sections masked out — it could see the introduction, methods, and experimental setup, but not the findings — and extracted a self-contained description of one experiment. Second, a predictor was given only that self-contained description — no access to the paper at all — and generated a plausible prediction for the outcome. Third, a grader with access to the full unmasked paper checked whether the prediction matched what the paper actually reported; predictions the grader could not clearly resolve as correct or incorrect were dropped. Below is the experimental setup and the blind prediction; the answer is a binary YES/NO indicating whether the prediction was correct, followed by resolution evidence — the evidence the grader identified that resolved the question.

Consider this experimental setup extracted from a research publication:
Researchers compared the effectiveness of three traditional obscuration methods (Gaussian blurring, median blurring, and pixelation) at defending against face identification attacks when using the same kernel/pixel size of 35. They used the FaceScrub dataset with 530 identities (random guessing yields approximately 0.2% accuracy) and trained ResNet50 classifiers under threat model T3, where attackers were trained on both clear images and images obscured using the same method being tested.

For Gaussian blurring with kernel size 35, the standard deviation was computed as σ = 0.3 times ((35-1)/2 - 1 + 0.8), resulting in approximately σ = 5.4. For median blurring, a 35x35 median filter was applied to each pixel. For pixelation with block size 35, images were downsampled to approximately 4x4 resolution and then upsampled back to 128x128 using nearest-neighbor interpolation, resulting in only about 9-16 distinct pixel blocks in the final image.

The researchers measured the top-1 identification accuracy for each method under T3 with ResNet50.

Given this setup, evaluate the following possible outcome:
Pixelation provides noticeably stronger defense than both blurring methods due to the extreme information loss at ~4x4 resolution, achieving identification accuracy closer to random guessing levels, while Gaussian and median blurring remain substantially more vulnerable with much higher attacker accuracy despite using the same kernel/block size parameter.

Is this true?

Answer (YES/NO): NO